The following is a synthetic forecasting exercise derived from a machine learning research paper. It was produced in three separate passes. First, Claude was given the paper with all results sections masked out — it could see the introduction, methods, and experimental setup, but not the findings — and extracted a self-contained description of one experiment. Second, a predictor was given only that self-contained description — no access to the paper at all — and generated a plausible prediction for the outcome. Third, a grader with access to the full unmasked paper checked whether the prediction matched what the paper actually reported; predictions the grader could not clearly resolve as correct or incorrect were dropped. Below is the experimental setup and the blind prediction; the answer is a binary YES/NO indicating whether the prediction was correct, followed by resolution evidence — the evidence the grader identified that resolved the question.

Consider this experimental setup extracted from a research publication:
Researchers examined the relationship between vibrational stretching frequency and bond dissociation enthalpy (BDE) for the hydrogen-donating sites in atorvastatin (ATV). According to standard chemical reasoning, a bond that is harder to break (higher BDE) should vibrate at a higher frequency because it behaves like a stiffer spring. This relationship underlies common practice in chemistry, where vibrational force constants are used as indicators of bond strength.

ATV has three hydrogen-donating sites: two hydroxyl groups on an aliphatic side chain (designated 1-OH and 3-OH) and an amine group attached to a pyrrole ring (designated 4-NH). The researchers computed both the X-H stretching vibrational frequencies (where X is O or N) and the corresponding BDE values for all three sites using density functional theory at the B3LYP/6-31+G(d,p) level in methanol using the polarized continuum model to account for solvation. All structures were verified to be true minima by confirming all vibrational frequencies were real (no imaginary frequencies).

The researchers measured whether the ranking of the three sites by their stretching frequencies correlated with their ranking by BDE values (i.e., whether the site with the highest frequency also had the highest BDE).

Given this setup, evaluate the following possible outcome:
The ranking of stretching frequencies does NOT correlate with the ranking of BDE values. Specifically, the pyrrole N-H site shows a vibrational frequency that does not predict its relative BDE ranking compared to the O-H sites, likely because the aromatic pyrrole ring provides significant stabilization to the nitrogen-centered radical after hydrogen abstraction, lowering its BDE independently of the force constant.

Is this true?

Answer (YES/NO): NO